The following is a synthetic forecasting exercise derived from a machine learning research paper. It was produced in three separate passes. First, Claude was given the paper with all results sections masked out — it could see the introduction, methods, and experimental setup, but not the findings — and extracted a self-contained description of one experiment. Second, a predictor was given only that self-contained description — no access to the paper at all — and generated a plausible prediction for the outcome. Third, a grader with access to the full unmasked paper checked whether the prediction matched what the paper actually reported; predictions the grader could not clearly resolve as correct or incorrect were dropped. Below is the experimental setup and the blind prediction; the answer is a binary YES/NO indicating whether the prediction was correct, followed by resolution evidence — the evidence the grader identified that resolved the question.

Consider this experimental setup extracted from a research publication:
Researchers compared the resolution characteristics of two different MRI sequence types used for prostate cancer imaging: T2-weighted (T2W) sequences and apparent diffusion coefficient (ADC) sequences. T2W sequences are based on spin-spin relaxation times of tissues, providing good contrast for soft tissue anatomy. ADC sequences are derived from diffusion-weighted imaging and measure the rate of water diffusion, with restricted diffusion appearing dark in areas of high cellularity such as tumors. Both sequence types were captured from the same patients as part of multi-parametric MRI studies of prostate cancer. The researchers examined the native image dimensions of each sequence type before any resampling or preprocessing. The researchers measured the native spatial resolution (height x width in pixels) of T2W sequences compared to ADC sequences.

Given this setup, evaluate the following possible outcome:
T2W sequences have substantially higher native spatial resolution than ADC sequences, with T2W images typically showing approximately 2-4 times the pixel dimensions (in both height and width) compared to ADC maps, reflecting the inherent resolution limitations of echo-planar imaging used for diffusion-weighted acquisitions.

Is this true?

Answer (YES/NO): YES